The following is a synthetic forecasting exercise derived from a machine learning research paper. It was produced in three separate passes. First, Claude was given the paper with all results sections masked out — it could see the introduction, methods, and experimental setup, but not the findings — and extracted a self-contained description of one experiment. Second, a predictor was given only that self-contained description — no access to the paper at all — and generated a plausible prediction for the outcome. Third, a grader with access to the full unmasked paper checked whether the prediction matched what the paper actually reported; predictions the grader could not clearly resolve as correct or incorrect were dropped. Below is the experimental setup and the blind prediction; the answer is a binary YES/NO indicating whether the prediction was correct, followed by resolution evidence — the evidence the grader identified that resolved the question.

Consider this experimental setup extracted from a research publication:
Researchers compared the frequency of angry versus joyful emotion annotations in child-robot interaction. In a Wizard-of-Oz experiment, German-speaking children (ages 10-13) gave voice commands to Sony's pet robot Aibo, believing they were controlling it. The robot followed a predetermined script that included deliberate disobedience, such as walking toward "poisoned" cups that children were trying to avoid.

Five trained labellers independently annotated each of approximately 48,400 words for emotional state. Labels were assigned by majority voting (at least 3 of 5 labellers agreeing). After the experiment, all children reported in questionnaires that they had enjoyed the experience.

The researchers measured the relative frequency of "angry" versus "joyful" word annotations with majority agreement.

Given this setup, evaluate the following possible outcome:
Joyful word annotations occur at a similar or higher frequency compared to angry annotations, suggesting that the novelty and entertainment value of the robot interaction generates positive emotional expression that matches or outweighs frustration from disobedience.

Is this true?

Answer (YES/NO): YES